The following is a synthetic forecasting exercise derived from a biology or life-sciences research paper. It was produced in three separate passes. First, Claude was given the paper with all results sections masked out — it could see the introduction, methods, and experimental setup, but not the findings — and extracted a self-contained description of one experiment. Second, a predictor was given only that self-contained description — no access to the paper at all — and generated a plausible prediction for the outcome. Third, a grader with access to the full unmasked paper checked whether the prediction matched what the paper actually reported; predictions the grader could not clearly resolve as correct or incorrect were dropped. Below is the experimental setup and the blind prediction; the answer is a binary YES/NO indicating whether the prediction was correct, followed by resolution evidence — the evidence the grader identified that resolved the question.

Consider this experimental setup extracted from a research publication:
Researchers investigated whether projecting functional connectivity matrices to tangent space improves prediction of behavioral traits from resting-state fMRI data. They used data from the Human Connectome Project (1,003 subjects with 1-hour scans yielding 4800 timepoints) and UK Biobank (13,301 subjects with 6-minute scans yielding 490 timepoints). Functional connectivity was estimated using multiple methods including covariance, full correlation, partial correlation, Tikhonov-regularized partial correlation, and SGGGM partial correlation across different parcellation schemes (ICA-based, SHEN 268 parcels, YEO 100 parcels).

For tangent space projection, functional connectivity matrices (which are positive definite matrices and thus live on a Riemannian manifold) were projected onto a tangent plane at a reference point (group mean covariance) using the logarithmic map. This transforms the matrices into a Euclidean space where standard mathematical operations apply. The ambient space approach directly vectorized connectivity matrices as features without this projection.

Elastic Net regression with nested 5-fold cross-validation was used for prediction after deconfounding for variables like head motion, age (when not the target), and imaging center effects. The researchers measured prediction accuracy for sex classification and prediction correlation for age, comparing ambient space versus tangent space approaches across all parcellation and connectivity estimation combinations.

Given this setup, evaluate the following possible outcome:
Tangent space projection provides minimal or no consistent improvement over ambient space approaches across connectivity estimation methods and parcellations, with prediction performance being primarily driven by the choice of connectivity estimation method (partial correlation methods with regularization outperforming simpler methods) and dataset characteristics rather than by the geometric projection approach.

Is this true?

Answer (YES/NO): NO